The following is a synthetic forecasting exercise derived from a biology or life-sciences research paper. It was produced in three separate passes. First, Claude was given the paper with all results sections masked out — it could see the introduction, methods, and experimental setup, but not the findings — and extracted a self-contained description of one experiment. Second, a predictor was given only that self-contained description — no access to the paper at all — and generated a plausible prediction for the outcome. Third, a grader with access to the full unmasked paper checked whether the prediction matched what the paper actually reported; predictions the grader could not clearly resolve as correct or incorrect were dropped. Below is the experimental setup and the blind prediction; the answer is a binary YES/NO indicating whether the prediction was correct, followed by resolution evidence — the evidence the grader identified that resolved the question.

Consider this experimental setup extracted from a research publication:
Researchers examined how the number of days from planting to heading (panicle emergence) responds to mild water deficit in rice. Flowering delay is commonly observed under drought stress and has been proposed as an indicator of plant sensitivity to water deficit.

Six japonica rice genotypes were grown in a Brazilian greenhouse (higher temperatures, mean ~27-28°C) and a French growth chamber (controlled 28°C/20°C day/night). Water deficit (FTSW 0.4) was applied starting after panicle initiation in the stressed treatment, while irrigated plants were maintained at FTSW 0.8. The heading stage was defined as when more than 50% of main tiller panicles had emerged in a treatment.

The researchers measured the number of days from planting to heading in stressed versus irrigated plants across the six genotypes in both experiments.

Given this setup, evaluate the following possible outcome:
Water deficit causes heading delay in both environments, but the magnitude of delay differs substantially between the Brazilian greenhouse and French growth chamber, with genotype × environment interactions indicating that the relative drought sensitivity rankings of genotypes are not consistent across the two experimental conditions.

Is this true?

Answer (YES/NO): YES